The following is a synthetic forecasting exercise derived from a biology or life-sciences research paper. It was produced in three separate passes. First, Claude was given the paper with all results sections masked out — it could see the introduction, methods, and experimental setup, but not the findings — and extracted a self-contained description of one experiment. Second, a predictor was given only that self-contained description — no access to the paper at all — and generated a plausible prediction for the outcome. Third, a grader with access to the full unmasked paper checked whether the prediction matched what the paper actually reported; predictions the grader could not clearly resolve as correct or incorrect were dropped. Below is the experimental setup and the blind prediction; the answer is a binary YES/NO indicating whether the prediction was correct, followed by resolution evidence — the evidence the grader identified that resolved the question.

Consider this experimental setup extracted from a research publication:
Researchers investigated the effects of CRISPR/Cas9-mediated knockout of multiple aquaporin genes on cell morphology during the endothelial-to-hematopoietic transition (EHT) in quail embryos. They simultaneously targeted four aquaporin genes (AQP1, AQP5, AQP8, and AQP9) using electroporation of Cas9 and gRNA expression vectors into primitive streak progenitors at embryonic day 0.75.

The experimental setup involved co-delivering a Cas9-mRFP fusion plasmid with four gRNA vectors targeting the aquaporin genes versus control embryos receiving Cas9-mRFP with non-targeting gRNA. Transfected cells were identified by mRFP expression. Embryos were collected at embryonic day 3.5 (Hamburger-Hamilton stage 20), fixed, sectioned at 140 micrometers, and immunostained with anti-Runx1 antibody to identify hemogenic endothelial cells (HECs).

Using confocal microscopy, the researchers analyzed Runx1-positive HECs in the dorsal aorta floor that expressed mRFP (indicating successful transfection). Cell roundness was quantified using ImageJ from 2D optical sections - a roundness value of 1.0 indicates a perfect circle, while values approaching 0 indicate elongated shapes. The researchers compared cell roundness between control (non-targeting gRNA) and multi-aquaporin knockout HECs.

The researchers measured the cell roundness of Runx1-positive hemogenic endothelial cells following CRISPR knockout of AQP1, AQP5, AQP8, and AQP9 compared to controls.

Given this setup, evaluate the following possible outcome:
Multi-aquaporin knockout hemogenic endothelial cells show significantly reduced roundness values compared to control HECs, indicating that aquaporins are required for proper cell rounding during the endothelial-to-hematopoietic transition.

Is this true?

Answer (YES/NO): YES